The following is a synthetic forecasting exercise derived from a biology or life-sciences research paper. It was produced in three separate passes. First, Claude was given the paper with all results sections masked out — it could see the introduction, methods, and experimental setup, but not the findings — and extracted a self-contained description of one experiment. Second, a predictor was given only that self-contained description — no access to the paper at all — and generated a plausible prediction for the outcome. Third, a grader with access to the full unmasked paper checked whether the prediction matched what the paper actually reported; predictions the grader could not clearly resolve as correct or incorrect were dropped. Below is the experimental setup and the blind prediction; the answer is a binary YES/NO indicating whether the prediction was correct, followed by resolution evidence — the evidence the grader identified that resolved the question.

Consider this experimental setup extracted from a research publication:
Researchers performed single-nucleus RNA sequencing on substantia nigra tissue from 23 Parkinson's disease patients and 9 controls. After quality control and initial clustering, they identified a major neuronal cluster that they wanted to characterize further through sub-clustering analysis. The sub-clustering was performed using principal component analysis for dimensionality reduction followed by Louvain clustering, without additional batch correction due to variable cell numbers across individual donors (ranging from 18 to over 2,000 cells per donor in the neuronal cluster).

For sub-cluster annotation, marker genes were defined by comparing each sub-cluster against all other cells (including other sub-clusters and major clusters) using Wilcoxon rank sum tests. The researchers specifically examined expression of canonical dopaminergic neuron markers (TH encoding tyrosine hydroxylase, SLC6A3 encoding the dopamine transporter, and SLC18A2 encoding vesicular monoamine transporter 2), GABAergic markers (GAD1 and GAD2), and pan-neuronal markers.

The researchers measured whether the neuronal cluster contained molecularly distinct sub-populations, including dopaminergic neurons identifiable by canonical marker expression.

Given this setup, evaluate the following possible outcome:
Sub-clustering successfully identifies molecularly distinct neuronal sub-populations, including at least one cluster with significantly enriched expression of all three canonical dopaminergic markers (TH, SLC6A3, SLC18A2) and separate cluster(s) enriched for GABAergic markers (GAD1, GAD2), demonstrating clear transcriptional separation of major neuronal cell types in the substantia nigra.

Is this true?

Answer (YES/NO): YES